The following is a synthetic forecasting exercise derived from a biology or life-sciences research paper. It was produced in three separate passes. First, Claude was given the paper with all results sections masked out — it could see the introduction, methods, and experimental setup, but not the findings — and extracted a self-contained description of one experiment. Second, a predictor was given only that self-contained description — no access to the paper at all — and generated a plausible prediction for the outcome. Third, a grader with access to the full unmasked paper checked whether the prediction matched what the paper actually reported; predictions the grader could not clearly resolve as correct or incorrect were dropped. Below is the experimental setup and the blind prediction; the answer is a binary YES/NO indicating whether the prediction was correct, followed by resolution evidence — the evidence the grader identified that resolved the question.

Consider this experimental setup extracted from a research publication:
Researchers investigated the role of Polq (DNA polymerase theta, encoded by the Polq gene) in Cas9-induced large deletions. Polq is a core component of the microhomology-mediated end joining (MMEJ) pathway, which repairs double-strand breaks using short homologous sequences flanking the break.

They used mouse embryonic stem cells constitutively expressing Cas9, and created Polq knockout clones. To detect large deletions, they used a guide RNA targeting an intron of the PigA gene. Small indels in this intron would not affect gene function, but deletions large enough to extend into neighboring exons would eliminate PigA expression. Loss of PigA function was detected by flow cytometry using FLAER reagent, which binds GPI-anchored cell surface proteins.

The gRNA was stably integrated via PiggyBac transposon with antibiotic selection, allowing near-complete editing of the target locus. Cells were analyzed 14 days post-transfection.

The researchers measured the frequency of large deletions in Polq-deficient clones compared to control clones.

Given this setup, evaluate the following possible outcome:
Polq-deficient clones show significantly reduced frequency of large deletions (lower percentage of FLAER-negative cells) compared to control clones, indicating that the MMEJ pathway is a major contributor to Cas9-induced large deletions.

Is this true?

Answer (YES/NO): YES